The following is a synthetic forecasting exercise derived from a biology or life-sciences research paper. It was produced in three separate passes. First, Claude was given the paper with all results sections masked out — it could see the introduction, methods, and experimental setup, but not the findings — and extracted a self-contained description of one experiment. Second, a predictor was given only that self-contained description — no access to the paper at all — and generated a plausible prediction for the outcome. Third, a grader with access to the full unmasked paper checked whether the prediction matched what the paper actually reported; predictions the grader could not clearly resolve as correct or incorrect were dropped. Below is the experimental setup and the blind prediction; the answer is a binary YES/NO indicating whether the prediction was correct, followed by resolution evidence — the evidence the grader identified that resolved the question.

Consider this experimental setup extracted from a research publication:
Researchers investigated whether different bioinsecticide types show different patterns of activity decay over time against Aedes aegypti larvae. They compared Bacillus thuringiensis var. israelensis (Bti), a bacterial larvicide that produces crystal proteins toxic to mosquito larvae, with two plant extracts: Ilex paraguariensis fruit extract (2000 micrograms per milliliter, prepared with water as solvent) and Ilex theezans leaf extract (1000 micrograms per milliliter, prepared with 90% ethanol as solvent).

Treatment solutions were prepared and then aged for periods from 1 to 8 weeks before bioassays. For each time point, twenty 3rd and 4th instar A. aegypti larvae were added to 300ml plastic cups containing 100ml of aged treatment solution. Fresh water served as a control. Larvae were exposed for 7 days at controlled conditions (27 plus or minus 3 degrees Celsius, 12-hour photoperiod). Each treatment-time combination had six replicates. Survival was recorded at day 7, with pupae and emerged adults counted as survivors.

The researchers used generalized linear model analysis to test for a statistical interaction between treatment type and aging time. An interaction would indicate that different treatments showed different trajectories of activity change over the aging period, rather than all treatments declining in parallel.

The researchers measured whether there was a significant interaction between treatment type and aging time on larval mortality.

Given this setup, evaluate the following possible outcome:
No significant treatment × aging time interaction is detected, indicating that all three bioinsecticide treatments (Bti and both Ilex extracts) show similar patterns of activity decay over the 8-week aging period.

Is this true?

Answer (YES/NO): NO